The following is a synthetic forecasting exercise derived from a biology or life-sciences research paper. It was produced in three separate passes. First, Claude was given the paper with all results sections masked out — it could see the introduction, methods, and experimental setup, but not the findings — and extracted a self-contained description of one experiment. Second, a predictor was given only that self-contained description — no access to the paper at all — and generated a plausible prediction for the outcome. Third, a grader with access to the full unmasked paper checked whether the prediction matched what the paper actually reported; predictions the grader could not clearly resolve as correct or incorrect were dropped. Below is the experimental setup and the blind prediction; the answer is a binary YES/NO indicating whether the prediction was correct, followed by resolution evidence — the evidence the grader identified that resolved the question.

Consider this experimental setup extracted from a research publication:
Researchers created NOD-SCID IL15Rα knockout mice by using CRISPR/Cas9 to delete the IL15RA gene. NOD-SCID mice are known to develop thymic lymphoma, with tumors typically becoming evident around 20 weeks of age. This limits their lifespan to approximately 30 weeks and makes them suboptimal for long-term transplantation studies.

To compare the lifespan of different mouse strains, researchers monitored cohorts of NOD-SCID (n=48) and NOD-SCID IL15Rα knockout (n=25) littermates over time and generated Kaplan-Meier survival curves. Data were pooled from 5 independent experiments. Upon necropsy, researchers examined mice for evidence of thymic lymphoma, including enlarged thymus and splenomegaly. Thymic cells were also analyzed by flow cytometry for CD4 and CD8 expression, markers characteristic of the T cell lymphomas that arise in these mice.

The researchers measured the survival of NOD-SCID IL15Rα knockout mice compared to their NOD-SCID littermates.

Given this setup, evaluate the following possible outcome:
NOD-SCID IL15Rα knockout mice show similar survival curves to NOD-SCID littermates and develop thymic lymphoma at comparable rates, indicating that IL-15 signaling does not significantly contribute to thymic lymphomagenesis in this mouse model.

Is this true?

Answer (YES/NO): NO